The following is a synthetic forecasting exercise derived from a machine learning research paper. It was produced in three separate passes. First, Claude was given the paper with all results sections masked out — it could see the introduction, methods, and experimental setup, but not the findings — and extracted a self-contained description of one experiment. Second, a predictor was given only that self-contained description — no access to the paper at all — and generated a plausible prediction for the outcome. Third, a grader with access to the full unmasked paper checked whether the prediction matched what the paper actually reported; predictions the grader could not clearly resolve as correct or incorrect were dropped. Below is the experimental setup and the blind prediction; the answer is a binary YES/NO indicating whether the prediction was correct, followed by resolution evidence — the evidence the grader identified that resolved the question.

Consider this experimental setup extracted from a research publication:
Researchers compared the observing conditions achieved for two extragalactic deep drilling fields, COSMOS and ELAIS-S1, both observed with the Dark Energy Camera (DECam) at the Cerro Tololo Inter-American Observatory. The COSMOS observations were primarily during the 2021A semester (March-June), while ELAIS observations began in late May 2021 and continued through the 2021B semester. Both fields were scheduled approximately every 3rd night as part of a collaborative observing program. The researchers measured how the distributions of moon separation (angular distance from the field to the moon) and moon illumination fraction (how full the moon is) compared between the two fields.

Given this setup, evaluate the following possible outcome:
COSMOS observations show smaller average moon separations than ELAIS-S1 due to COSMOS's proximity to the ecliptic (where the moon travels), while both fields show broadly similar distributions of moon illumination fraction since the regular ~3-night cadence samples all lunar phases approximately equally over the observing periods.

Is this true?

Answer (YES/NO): NO